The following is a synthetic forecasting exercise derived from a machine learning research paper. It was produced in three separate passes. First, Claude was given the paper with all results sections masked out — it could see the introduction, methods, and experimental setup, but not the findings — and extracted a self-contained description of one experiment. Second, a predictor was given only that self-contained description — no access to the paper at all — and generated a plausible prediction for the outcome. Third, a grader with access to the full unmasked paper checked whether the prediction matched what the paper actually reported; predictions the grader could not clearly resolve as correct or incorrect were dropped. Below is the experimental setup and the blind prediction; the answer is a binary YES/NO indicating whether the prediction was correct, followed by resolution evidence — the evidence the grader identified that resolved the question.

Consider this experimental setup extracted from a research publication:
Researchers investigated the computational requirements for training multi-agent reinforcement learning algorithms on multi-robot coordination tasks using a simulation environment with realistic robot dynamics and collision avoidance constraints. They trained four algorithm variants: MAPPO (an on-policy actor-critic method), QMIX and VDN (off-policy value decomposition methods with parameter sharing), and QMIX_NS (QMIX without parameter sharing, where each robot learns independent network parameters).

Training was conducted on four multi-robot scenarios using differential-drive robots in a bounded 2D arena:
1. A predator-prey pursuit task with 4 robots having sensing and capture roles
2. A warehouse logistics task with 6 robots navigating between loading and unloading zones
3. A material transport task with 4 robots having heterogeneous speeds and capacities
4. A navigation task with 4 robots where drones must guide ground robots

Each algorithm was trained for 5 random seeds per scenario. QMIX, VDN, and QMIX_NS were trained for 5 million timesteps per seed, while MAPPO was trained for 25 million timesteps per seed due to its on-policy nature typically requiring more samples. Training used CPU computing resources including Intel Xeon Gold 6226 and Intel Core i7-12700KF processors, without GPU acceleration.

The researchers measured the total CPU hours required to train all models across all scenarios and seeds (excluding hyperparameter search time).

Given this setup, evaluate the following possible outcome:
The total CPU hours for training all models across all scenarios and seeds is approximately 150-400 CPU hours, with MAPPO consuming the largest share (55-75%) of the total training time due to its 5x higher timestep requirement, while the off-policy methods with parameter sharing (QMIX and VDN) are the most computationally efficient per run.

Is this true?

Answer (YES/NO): NO